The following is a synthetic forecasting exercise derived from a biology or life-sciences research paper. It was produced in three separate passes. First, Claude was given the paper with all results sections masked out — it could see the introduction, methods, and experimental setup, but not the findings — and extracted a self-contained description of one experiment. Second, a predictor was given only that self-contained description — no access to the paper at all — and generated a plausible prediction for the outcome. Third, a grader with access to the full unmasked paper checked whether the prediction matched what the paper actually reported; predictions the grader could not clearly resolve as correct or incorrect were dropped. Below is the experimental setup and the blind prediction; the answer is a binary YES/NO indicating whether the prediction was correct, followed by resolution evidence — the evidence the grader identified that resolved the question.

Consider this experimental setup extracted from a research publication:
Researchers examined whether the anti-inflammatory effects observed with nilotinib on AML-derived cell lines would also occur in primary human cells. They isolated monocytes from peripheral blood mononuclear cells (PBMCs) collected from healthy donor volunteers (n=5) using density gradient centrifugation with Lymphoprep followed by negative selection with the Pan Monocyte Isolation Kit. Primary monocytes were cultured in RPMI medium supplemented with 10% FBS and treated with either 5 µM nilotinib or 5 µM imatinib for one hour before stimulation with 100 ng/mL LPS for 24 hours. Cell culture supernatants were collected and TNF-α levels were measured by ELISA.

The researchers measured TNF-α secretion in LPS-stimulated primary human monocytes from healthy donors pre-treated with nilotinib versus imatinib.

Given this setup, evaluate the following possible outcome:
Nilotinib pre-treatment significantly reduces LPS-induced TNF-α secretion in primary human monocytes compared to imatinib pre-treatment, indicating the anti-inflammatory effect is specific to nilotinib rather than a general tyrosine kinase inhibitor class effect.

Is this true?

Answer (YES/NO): YES